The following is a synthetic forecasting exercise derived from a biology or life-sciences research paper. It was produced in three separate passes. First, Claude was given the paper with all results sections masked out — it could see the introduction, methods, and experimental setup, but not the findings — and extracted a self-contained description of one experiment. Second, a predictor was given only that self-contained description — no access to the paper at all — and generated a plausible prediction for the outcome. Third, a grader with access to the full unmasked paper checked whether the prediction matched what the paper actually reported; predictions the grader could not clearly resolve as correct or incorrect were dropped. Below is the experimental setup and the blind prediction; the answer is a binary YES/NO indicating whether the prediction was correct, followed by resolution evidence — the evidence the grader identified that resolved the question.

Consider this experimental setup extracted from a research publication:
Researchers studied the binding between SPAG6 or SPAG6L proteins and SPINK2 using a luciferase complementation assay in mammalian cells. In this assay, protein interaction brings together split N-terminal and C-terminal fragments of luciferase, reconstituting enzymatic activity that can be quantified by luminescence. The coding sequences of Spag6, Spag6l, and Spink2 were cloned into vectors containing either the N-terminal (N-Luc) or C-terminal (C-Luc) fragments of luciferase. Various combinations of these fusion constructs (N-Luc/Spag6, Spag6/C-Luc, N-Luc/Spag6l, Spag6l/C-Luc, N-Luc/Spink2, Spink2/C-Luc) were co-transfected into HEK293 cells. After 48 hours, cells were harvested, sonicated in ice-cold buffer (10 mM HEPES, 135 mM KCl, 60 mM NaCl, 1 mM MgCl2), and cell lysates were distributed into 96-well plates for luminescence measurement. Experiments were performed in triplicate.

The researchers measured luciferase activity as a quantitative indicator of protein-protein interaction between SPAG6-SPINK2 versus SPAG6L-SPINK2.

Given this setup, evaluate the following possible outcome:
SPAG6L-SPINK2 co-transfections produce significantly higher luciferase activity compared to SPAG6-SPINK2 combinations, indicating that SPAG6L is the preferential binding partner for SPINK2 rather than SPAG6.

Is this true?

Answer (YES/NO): NO